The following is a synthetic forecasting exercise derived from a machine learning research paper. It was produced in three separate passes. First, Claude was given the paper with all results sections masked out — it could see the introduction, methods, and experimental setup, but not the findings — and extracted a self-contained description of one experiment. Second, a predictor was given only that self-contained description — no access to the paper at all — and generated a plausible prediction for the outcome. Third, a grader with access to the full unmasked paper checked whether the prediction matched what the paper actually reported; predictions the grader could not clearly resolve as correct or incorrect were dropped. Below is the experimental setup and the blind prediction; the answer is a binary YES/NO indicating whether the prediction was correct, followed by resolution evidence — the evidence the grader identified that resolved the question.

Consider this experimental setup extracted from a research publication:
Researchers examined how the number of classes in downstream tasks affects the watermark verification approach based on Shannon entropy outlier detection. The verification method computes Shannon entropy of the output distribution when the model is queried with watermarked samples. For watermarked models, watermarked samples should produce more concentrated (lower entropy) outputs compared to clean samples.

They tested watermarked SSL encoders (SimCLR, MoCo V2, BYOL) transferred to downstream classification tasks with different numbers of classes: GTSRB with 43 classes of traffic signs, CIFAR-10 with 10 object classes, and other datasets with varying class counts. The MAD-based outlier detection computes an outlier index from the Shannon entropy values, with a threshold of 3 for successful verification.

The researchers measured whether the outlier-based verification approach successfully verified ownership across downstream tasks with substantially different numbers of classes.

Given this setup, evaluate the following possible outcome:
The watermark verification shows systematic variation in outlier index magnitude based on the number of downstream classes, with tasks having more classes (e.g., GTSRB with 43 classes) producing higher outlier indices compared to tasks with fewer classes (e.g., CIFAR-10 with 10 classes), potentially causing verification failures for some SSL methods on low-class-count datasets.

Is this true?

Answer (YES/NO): NO